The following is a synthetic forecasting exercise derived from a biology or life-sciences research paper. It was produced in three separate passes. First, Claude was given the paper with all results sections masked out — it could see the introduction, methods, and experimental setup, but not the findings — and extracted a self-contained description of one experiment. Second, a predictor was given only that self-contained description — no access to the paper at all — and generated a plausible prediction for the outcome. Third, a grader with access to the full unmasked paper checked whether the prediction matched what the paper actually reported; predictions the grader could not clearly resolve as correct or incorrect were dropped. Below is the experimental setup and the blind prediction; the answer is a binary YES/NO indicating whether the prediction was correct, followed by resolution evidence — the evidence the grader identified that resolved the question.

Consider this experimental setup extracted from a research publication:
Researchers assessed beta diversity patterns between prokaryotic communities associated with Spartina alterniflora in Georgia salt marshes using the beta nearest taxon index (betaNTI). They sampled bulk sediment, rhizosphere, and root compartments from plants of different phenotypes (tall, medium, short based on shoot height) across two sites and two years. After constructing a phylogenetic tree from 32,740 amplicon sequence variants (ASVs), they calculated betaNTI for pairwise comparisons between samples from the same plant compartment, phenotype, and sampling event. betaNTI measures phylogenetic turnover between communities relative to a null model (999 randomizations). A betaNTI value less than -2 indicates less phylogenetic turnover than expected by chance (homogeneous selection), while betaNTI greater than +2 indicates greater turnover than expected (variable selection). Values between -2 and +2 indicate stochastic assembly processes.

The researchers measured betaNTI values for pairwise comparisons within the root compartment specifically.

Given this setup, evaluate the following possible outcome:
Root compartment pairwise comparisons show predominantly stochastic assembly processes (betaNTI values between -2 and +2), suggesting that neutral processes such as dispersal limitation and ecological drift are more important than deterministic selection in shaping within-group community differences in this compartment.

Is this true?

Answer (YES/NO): NO